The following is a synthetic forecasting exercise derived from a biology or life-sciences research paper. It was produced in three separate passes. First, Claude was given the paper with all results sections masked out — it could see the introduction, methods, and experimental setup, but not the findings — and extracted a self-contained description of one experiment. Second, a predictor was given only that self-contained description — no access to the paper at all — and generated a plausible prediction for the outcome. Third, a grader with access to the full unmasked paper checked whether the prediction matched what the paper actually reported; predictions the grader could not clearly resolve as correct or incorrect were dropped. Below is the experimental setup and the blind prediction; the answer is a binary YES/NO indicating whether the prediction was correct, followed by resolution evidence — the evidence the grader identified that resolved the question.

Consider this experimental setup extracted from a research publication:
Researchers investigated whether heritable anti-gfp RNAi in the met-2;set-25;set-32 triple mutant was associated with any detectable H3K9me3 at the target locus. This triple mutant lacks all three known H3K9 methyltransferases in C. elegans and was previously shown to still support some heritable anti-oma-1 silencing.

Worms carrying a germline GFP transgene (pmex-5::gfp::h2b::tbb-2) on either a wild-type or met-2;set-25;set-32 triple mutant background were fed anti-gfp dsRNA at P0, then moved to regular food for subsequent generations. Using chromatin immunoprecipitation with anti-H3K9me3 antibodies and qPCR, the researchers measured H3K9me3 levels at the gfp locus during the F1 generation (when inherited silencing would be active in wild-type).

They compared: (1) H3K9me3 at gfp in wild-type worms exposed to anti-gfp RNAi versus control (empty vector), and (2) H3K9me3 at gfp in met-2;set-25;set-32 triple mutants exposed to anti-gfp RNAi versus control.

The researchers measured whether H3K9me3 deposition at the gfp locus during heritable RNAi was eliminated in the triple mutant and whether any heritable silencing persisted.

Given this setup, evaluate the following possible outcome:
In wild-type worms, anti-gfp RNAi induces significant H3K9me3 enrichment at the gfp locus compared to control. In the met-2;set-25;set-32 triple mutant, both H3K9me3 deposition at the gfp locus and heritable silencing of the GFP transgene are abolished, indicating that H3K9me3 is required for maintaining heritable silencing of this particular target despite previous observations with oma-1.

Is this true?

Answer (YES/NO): NO